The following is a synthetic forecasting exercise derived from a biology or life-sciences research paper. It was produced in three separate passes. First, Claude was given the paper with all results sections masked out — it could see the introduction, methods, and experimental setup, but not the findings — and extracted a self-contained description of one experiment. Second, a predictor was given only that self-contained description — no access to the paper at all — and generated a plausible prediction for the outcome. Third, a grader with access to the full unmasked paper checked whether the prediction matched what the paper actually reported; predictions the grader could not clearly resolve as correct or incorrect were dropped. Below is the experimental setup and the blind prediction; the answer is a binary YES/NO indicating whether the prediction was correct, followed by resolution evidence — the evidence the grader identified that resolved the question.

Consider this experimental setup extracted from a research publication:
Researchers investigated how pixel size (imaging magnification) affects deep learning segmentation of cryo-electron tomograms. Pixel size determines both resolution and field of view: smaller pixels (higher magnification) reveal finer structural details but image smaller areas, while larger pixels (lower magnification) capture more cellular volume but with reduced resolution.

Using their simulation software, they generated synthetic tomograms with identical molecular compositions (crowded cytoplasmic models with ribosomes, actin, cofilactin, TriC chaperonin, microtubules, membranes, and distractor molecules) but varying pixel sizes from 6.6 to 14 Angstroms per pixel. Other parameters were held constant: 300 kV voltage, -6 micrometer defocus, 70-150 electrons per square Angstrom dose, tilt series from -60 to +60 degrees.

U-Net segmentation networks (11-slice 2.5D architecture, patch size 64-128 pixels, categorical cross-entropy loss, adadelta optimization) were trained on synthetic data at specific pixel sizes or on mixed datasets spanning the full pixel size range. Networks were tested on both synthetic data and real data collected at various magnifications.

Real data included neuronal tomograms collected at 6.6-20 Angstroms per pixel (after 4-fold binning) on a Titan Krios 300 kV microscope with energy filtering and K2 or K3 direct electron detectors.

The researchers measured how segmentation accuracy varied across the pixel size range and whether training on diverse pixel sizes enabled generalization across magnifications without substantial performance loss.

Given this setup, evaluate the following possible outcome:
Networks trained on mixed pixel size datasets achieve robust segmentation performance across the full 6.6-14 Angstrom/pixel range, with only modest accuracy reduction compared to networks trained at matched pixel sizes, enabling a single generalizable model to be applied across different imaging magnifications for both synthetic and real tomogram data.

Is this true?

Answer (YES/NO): NO